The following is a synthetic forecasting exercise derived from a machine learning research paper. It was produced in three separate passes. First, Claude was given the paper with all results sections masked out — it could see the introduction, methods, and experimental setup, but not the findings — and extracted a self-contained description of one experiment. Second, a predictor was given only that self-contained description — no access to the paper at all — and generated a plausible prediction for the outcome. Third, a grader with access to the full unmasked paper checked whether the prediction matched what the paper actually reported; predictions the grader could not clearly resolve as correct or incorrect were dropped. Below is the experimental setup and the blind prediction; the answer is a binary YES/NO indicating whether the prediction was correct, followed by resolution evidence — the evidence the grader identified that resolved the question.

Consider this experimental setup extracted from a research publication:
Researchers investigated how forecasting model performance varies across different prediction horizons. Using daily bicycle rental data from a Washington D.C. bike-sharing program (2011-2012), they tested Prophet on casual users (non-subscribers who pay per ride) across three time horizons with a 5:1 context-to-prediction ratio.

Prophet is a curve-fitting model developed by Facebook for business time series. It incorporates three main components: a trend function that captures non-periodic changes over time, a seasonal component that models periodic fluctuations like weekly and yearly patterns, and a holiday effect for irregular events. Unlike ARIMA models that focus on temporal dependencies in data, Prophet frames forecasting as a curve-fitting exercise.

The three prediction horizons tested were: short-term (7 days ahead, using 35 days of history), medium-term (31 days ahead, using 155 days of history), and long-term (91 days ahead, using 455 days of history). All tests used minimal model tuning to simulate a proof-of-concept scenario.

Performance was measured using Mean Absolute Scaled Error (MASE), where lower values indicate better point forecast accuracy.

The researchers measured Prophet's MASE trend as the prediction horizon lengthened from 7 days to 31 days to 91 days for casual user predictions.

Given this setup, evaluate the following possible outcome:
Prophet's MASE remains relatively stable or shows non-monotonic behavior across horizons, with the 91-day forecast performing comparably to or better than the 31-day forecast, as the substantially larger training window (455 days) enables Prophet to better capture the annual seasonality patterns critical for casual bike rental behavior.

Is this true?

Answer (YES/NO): YES